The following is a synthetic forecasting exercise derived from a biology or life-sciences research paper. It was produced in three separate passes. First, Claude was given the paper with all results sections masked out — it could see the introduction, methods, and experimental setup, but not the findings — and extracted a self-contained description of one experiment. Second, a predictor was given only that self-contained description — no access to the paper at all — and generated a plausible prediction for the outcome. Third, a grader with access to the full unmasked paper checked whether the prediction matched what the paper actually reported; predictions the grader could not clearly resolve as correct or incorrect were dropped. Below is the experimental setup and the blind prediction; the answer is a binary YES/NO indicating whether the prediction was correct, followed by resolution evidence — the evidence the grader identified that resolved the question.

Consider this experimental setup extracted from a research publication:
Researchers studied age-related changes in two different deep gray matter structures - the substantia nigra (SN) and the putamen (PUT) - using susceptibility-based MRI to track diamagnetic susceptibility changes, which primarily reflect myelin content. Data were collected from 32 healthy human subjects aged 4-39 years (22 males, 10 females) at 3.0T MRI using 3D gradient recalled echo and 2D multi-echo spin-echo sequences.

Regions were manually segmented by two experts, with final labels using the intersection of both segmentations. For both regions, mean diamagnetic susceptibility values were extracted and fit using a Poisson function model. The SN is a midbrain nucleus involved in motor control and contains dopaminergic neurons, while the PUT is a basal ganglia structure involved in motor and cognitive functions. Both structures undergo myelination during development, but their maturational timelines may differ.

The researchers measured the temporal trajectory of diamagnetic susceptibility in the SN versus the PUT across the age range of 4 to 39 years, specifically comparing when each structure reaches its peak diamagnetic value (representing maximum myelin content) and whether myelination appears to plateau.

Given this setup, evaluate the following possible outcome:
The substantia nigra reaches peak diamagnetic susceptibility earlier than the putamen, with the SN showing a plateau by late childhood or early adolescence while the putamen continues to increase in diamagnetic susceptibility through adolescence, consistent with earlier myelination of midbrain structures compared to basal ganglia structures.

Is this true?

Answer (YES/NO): NO